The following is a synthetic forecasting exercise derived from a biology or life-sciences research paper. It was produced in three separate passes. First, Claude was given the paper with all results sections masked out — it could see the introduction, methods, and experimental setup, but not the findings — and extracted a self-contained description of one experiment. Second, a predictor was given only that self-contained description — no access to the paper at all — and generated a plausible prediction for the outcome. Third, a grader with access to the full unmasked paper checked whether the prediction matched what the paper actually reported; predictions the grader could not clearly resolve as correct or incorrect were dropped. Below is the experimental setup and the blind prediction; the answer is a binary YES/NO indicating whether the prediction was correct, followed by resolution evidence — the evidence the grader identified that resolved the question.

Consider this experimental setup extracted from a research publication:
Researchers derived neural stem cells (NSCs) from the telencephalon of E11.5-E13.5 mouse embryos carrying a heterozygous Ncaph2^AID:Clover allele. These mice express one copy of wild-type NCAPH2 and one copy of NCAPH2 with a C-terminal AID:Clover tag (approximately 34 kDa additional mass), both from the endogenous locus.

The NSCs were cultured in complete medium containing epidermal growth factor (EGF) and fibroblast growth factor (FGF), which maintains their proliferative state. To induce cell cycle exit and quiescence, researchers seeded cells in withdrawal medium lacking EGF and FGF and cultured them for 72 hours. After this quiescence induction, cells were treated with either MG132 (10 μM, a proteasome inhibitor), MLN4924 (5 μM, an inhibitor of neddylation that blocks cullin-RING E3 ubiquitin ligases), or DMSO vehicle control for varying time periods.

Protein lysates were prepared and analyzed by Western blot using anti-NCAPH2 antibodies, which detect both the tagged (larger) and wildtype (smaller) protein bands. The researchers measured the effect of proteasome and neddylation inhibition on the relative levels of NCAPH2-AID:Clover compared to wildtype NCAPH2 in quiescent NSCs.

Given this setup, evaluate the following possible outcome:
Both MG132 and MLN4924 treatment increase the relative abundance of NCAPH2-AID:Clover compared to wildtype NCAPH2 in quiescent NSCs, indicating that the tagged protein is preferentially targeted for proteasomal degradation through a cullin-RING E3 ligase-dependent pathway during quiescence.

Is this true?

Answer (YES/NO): NO